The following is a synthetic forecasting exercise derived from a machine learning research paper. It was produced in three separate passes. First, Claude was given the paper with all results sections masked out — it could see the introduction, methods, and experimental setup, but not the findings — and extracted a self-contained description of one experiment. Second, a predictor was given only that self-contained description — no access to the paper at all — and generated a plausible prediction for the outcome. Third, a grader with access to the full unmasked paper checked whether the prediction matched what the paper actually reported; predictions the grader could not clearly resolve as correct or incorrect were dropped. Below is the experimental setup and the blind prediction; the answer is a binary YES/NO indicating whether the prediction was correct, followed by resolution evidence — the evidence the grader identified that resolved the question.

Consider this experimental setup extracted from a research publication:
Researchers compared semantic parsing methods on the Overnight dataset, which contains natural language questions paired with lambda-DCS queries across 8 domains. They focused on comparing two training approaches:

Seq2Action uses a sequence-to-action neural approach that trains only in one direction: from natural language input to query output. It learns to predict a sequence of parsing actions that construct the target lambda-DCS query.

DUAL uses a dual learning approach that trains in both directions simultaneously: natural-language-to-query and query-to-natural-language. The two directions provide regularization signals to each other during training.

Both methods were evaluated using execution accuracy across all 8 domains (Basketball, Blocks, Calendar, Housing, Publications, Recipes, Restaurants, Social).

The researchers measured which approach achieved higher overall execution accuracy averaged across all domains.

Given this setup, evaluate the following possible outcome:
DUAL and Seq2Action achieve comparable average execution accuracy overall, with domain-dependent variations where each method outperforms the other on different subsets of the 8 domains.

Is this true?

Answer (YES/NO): NO